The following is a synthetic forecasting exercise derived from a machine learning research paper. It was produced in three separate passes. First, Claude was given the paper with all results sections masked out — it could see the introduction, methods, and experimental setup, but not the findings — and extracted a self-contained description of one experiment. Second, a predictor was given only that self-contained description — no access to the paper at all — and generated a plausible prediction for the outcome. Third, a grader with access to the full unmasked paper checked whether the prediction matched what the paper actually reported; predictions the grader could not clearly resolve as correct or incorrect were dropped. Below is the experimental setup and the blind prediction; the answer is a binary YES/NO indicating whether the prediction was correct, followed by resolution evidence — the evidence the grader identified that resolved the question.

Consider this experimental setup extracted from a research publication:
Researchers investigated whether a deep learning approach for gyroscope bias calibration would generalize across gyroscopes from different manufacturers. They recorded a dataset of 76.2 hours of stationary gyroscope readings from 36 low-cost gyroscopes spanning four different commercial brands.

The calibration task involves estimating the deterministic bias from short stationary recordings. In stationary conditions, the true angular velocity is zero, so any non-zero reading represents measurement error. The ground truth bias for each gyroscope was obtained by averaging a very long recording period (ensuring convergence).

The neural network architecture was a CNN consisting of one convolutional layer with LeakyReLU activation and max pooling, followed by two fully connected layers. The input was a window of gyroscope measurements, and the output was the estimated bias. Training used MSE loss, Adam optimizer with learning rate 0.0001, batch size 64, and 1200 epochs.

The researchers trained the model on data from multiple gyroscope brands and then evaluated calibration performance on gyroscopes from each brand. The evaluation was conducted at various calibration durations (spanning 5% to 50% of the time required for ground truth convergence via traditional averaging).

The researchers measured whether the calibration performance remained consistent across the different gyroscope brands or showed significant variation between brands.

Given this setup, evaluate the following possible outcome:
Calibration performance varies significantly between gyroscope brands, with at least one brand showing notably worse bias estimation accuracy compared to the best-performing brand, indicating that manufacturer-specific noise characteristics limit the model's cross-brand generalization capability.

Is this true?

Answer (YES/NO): YES